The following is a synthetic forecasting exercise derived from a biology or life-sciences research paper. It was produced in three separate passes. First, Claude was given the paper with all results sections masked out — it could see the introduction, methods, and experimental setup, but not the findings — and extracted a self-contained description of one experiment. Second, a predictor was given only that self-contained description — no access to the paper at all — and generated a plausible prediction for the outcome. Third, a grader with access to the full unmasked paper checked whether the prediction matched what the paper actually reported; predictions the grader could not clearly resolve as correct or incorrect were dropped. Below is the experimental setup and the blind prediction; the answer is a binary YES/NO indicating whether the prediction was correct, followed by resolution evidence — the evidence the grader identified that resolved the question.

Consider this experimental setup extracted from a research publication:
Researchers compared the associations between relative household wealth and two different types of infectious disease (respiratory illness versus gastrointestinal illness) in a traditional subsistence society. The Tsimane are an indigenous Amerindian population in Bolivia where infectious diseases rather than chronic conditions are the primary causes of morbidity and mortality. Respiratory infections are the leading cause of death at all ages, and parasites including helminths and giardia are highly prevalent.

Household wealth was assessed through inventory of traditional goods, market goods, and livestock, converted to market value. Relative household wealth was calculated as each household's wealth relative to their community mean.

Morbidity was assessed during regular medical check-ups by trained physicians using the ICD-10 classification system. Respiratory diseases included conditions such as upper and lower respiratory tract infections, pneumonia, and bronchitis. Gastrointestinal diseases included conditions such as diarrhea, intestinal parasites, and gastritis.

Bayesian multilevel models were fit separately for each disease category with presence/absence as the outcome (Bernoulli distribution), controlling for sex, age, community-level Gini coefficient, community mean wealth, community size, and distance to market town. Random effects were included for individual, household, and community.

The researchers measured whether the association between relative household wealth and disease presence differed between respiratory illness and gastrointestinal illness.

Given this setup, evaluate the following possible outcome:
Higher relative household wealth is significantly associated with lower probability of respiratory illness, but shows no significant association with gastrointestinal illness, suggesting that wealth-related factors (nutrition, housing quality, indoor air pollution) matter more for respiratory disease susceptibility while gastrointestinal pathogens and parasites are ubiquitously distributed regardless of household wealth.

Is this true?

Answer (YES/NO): NO